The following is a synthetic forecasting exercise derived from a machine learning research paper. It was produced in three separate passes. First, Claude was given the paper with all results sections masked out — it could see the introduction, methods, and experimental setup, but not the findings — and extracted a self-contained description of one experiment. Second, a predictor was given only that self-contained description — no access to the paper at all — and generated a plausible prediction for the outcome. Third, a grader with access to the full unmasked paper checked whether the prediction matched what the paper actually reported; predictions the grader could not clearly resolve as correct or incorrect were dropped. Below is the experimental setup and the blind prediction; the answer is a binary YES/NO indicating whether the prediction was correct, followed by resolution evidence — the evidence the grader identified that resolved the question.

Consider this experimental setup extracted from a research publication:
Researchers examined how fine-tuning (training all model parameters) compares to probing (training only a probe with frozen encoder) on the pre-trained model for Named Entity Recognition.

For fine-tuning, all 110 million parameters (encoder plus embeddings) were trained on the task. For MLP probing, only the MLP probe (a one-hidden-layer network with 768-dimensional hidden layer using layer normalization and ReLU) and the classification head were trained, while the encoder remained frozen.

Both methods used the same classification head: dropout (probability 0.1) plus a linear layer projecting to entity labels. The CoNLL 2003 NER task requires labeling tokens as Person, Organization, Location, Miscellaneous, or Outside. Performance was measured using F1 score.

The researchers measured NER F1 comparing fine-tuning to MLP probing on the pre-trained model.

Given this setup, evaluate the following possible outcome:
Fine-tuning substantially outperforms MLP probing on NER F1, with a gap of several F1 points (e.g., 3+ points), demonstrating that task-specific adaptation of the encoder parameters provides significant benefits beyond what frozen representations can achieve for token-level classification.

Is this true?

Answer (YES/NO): YES